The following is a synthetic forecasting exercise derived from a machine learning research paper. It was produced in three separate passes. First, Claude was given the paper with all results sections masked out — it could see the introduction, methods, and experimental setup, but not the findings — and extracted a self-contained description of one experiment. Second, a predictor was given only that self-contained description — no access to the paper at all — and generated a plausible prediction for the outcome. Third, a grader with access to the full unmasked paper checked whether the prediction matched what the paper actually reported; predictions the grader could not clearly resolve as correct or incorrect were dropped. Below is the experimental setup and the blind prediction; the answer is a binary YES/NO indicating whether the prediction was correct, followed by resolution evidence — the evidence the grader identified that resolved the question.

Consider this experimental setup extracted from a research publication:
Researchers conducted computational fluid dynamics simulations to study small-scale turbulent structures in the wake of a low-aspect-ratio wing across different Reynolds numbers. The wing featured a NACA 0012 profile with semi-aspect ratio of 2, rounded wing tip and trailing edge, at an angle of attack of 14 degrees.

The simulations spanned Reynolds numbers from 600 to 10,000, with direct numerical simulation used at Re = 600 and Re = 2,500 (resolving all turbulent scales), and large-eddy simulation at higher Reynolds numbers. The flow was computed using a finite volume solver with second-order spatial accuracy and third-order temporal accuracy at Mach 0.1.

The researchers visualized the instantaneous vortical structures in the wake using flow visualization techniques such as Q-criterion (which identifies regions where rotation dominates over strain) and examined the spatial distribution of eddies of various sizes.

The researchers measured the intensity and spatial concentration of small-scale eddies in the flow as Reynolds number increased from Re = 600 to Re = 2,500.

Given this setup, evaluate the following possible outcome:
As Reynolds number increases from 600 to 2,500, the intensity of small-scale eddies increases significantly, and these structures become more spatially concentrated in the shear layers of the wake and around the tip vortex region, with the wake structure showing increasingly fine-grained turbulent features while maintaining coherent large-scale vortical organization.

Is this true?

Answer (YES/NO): NO